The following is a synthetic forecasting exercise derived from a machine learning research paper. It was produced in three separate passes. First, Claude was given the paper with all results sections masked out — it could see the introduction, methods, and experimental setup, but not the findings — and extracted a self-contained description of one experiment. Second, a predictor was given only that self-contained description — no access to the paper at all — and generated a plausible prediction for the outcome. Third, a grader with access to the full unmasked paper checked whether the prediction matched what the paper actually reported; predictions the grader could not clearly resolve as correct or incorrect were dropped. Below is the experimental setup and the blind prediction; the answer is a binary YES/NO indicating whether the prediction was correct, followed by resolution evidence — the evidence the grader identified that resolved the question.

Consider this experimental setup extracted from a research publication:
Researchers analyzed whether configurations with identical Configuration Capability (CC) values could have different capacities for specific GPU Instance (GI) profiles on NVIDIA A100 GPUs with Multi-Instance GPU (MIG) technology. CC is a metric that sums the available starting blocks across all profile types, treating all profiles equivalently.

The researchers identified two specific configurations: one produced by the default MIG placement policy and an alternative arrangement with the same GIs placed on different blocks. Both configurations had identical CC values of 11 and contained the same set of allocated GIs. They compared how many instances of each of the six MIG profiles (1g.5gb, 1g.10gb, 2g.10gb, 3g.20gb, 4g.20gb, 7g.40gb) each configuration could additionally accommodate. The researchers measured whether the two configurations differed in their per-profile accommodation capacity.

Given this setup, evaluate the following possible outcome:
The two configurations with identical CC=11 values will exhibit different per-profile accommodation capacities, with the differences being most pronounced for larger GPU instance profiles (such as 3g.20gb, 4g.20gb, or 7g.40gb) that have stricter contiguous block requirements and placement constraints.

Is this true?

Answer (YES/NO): NO